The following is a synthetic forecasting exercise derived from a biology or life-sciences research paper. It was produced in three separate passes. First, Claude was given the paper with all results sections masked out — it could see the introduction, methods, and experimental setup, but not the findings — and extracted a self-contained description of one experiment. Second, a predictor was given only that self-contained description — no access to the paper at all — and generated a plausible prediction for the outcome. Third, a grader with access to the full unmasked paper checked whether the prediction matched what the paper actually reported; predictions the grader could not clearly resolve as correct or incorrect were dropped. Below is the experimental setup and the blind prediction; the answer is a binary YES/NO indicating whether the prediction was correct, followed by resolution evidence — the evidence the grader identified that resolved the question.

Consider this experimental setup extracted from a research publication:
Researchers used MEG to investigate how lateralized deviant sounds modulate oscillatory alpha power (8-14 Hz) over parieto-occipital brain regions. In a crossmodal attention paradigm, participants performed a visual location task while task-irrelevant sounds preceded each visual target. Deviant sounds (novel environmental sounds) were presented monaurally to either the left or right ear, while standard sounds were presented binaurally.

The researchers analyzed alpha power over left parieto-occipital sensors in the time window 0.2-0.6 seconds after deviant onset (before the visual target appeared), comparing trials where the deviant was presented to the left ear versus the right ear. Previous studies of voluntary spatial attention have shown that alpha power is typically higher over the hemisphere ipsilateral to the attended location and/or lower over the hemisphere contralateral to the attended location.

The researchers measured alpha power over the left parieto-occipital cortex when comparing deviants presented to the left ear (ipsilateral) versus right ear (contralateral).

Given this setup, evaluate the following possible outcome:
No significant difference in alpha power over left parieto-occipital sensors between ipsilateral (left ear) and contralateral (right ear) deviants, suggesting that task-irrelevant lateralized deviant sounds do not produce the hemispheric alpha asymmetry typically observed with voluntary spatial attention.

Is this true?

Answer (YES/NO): NO